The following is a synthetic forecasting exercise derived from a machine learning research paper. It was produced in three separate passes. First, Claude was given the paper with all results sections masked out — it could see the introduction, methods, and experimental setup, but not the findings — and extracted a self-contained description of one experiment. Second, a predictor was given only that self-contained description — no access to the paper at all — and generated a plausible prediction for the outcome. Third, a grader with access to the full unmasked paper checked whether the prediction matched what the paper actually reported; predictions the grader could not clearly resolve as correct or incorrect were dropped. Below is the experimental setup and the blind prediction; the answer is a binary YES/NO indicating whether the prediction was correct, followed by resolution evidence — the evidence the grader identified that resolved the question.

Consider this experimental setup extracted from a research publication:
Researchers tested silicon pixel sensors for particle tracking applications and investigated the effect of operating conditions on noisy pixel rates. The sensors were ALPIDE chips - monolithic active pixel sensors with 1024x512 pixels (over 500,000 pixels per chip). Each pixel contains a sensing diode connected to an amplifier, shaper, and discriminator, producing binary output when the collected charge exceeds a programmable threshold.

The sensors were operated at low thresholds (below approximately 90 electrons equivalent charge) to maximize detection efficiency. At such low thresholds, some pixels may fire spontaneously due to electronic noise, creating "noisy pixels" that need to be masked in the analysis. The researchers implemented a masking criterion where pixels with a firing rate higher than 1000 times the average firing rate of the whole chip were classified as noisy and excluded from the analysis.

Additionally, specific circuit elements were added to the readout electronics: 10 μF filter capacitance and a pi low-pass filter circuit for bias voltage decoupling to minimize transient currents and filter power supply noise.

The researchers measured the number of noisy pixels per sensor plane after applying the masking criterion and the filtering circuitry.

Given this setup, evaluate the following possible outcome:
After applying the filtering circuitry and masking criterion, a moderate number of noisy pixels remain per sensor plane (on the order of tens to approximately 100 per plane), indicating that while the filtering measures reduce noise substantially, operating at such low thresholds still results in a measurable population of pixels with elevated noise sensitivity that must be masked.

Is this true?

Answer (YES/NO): NO